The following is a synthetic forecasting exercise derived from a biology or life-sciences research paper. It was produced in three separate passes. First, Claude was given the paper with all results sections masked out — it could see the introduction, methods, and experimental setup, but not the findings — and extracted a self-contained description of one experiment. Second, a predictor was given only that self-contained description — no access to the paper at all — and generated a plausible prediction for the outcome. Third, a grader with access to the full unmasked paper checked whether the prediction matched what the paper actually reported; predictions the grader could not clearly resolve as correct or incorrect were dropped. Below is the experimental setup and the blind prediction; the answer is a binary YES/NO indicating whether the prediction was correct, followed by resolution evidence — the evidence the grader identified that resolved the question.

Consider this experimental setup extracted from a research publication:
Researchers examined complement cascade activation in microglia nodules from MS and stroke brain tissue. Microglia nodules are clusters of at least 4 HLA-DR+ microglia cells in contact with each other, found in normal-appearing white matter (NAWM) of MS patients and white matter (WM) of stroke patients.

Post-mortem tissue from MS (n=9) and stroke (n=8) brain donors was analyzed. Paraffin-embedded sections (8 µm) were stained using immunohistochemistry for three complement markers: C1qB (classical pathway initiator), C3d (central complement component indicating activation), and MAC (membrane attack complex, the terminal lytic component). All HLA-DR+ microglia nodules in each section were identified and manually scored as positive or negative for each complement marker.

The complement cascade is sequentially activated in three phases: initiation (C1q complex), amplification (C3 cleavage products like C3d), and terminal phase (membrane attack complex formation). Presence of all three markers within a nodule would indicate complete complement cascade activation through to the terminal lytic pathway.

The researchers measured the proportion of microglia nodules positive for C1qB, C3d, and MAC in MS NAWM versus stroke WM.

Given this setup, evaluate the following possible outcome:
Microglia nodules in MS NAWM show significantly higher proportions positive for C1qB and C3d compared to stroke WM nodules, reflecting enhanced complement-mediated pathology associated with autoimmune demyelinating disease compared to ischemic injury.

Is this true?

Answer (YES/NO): NO